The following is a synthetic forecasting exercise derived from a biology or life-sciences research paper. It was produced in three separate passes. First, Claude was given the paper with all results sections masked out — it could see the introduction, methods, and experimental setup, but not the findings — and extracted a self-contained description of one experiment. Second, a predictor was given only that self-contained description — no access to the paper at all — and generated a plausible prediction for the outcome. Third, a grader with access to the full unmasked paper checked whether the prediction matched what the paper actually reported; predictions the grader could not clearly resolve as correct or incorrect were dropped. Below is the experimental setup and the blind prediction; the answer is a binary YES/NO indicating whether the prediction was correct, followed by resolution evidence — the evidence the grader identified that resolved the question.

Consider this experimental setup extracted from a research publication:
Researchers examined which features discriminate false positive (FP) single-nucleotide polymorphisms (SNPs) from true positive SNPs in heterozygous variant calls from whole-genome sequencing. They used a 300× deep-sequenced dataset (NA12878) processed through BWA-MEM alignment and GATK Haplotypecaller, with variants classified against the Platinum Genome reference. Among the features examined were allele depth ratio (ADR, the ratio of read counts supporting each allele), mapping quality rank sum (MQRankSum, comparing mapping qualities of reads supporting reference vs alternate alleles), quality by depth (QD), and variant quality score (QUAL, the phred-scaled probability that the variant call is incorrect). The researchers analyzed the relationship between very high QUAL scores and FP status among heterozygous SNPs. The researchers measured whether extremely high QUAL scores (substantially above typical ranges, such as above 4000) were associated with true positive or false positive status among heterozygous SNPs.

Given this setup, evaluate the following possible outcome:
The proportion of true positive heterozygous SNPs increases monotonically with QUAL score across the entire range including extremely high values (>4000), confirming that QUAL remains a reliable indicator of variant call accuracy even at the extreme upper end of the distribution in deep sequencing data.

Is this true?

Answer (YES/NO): NO